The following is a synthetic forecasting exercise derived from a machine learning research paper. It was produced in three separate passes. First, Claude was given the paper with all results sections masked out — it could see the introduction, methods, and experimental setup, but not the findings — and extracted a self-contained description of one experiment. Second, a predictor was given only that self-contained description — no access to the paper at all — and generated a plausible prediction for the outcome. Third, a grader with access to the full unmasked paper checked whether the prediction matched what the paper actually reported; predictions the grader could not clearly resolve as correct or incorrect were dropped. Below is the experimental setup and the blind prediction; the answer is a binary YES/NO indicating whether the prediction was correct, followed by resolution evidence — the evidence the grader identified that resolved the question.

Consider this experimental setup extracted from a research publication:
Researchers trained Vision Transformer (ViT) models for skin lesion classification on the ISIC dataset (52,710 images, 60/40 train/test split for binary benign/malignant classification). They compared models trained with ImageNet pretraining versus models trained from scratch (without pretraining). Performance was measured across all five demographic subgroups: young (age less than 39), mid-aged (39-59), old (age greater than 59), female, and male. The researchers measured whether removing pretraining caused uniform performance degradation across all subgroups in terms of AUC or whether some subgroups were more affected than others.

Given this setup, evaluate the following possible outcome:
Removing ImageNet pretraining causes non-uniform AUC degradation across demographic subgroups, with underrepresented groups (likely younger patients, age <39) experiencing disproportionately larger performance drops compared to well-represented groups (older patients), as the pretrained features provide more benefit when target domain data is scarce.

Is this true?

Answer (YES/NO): NO